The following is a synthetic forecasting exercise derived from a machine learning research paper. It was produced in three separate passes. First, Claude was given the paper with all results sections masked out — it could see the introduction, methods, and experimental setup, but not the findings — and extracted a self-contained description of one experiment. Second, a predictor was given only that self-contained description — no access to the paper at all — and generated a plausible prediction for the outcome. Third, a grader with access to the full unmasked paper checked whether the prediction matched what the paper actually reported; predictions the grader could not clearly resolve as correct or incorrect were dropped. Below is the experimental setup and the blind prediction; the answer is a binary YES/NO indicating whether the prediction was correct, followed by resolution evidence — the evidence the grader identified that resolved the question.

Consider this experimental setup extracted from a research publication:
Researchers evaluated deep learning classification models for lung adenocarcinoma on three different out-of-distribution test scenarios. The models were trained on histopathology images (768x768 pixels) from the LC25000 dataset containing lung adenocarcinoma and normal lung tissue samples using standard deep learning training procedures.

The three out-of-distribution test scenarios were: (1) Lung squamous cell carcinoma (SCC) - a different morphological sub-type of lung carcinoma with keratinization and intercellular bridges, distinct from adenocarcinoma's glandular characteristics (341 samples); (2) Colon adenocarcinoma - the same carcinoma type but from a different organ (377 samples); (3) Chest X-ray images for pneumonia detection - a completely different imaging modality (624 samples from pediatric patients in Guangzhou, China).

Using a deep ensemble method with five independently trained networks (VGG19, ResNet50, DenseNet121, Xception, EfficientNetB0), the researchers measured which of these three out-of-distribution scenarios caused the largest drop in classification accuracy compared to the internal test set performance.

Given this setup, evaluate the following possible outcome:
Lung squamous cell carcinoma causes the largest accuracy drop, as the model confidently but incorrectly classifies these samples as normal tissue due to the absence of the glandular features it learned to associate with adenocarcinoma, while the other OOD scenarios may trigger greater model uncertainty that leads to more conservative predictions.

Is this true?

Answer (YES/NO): NO